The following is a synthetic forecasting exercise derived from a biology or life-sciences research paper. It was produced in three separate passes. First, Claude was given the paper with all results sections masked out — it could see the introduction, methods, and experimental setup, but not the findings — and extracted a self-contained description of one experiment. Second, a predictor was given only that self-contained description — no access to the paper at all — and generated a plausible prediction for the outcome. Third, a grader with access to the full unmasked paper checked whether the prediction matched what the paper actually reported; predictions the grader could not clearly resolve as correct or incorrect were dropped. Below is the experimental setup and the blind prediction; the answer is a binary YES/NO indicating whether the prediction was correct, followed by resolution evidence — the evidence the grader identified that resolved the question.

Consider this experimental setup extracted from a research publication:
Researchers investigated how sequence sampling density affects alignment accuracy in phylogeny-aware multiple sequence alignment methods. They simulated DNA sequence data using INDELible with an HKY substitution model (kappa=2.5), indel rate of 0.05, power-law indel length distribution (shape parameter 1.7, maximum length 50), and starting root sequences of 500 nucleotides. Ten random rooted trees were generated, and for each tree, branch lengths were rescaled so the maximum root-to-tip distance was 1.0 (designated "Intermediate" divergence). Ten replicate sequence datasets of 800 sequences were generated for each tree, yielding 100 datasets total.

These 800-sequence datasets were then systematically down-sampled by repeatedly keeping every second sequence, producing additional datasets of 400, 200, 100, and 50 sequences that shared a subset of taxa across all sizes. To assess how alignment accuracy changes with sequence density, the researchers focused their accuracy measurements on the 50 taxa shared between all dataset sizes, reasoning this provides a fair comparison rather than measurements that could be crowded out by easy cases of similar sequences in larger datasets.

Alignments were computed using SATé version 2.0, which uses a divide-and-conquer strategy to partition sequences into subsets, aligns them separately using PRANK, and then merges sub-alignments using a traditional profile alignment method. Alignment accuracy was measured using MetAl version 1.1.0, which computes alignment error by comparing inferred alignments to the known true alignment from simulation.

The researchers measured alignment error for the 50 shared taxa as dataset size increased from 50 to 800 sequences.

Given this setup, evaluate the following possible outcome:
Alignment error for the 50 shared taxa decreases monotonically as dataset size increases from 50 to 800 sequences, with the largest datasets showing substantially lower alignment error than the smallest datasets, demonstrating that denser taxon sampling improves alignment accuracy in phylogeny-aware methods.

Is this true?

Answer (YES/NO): NO